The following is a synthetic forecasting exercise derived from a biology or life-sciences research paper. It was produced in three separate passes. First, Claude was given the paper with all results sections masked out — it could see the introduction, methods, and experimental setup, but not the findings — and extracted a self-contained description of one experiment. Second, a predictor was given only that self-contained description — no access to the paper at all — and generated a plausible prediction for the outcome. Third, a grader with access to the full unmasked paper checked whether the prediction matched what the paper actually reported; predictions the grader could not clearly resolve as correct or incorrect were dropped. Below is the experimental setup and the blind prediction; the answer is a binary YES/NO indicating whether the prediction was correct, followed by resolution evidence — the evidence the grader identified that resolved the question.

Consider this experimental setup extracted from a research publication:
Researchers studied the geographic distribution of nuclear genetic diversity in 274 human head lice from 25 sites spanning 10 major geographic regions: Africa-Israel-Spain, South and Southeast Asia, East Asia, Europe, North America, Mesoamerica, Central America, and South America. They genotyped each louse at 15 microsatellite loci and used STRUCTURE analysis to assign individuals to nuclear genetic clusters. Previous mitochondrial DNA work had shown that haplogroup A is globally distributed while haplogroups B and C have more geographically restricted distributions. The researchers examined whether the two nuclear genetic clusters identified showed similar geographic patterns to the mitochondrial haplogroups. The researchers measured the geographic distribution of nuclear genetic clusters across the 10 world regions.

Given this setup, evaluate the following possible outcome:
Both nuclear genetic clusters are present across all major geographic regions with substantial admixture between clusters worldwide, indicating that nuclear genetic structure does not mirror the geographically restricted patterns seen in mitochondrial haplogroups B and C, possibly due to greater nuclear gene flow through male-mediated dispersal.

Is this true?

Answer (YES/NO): NO